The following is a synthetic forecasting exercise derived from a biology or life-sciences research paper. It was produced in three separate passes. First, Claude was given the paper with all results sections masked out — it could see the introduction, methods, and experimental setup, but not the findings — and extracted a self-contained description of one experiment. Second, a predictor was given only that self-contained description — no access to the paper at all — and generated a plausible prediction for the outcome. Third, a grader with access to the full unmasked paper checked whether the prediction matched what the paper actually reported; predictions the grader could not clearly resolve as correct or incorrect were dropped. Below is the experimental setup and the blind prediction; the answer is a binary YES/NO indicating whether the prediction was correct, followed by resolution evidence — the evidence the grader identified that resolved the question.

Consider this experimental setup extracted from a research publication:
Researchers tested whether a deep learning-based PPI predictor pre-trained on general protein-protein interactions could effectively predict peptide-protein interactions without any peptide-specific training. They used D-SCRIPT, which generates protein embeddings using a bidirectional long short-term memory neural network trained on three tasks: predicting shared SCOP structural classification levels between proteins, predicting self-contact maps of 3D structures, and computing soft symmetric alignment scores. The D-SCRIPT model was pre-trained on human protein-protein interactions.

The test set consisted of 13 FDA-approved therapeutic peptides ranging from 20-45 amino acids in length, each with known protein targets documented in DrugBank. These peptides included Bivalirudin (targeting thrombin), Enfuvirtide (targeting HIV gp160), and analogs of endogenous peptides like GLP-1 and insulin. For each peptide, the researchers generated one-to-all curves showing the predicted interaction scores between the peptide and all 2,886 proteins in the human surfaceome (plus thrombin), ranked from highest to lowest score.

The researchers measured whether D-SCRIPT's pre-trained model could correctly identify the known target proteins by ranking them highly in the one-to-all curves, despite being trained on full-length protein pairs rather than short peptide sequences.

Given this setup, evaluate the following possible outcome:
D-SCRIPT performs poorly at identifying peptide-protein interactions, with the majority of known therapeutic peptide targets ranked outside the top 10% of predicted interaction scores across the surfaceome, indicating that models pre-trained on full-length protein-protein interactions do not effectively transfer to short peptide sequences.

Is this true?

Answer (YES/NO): YES